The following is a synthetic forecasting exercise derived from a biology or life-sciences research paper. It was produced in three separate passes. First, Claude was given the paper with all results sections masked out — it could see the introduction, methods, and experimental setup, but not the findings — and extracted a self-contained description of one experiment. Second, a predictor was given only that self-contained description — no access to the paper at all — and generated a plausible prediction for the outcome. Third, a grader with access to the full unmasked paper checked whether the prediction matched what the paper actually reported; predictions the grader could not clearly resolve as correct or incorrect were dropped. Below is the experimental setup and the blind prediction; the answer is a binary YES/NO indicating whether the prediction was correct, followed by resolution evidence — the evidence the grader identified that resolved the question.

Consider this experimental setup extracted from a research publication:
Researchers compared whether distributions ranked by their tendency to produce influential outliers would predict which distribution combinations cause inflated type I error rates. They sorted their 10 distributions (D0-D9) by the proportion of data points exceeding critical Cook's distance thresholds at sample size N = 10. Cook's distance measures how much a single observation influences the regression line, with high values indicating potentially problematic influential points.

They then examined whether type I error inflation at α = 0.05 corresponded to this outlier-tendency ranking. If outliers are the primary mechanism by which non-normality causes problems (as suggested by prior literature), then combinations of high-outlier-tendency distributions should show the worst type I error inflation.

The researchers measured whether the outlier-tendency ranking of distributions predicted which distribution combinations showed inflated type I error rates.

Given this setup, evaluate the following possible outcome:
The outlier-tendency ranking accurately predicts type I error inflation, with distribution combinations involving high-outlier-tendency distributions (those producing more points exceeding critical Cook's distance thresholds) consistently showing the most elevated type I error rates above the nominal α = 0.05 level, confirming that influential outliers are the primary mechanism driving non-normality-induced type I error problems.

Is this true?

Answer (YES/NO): YES